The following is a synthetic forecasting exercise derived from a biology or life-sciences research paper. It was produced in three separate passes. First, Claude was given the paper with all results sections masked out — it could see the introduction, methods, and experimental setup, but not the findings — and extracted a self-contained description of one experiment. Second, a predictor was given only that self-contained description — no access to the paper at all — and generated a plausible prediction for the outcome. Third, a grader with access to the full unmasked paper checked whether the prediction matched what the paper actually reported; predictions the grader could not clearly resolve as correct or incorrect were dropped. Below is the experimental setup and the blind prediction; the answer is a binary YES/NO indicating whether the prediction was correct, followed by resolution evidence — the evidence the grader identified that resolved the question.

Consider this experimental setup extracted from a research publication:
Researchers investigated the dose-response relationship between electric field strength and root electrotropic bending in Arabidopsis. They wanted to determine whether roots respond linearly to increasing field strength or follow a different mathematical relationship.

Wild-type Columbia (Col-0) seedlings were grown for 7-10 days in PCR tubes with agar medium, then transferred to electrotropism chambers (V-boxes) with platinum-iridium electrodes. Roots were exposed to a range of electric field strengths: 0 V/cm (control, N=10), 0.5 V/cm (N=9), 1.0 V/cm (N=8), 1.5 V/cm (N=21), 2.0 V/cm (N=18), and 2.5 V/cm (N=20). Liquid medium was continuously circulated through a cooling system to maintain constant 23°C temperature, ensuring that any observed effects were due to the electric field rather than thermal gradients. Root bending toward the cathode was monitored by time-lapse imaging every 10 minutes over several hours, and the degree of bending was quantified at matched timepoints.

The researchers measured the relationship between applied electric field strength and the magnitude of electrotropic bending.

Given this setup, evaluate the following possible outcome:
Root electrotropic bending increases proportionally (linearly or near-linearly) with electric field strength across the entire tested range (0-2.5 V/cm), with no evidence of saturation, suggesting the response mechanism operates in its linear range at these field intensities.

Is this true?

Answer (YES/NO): NO